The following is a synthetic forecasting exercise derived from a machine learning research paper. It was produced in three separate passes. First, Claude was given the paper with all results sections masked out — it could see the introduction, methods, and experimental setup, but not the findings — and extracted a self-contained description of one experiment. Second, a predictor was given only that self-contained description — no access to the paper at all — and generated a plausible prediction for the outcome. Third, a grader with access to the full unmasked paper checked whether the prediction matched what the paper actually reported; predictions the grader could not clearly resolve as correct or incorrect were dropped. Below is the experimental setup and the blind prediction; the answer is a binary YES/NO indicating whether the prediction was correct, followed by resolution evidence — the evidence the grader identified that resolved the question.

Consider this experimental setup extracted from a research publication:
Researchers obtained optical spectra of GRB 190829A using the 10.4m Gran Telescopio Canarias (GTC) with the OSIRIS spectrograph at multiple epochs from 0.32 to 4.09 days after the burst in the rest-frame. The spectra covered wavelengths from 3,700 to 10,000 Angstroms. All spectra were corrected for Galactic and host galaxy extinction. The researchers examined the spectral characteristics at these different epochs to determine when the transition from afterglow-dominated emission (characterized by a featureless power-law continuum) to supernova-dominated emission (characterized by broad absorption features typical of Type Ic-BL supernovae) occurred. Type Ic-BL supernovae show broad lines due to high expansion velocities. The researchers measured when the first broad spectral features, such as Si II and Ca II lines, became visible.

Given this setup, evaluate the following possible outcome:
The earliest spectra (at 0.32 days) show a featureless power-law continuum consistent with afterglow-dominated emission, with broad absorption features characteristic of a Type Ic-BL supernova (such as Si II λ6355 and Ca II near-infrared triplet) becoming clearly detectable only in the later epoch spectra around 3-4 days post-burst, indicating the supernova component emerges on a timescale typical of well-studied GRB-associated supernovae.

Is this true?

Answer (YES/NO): NO